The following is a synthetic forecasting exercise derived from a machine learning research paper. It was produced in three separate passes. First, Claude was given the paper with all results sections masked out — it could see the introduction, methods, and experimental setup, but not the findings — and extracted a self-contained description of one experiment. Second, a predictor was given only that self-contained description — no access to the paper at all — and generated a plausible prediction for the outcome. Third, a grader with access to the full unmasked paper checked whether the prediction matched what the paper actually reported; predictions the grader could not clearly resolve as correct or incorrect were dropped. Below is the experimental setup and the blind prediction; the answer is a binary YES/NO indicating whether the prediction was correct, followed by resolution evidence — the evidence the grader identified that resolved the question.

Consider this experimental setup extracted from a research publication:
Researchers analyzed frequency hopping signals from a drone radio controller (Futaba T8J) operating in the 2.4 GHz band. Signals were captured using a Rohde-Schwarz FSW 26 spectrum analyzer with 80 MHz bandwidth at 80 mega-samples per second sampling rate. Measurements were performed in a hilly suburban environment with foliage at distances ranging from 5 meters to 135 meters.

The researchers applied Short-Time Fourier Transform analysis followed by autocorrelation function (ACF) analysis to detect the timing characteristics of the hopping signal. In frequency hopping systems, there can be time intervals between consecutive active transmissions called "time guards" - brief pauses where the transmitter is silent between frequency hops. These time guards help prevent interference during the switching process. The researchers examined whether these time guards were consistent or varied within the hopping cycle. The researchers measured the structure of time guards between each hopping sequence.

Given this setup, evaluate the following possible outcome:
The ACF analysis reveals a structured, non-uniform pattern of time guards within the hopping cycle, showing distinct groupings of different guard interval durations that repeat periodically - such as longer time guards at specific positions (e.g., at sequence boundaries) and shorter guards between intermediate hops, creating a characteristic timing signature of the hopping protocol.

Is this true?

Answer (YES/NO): YES